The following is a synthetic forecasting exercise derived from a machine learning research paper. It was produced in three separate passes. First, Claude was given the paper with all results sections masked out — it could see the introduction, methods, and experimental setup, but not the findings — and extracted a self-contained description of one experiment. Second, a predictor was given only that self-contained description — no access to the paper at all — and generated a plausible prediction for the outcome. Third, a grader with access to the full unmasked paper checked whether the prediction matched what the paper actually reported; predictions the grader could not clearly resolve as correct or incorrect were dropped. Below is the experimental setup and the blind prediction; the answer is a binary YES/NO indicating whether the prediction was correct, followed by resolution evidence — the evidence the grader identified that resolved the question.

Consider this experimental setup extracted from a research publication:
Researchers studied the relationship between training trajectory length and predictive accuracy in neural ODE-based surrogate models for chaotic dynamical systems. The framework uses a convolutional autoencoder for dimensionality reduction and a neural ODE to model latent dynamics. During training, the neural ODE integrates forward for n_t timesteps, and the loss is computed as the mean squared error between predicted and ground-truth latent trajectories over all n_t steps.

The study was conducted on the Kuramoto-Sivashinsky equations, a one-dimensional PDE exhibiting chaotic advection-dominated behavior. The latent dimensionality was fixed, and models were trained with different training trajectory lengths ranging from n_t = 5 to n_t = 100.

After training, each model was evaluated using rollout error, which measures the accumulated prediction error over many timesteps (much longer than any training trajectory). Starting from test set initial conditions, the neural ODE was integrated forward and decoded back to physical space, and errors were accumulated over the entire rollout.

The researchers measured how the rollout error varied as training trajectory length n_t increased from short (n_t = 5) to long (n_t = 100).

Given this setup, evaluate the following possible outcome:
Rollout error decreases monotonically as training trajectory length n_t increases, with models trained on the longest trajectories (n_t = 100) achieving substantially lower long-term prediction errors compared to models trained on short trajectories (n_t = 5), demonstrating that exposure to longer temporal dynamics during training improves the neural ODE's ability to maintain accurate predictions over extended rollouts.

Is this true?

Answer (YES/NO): NO